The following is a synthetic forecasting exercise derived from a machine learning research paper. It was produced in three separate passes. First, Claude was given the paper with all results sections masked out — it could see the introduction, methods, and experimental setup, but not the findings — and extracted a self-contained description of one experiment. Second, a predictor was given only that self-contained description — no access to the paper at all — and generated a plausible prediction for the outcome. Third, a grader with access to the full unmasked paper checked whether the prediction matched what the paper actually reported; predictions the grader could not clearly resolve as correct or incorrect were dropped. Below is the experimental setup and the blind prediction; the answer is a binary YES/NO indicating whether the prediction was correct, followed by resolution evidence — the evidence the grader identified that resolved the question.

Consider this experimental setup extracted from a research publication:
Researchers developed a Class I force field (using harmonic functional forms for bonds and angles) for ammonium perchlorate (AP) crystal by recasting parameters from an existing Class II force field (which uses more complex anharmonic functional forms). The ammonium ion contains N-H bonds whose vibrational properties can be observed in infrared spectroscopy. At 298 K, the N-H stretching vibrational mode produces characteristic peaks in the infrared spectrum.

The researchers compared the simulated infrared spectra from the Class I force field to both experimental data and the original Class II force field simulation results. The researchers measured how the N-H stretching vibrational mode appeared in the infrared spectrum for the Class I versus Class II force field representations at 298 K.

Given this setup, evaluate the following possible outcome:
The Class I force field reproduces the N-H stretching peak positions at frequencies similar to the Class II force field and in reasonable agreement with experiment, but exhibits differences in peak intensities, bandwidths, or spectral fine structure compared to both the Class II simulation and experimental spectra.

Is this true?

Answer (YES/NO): NO